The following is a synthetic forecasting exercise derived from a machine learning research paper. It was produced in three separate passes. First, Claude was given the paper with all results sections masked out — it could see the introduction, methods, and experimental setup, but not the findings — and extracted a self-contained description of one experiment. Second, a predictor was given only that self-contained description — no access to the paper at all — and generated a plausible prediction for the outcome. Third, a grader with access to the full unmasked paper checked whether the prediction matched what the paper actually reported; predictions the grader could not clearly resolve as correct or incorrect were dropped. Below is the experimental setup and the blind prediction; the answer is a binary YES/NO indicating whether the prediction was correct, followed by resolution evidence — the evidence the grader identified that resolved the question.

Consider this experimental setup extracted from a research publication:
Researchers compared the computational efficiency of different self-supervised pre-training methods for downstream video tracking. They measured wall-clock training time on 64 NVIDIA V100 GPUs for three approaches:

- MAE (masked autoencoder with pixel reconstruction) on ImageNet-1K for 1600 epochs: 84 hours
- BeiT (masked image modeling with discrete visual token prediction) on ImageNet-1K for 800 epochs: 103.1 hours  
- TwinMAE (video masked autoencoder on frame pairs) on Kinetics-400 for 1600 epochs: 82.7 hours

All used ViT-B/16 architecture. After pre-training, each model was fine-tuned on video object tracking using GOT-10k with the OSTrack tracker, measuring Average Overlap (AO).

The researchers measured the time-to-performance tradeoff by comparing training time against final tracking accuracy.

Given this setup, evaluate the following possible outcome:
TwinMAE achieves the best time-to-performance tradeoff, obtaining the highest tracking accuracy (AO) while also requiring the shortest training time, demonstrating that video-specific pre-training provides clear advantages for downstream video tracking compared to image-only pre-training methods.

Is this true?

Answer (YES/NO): NO